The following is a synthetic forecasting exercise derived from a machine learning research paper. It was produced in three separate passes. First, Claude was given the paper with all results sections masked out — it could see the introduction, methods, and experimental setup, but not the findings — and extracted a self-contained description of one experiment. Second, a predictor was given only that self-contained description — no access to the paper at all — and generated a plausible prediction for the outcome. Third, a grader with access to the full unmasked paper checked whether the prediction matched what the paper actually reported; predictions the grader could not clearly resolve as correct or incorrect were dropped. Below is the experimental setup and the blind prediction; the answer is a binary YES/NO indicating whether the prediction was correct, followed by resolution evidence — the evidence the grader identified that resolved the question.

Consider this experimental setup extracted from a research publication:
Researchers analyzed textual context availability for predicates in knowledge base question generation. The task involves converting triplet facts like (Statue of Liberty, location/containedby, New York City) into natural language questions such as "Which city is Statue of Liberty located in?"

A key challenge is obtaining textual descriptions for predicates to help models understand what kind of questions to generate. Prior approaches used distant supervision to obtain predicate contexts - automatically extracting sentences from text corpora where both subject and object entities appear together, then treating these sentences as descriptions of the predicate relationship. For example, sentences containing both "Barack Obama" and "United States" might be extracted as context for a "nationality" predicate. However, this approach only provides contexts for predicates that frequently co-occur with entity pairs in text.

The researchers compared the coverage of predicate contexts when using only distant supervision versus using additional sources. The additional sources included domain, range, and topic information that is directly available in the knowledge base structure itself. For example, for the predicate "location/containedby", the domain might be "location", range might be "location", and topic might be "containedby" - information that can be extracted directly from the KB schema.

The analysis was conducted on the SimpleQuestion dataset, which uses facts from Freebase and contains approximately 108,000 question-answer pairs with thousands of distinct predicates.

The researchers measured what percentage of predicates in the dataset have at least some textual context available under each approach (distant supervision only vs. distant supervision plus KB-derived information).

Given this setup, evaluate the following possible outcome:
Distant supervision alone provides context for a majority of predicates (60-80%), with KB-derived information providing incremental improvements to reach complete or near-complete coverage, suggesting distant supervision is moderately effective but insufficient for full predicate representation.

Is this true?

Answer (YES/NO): NO